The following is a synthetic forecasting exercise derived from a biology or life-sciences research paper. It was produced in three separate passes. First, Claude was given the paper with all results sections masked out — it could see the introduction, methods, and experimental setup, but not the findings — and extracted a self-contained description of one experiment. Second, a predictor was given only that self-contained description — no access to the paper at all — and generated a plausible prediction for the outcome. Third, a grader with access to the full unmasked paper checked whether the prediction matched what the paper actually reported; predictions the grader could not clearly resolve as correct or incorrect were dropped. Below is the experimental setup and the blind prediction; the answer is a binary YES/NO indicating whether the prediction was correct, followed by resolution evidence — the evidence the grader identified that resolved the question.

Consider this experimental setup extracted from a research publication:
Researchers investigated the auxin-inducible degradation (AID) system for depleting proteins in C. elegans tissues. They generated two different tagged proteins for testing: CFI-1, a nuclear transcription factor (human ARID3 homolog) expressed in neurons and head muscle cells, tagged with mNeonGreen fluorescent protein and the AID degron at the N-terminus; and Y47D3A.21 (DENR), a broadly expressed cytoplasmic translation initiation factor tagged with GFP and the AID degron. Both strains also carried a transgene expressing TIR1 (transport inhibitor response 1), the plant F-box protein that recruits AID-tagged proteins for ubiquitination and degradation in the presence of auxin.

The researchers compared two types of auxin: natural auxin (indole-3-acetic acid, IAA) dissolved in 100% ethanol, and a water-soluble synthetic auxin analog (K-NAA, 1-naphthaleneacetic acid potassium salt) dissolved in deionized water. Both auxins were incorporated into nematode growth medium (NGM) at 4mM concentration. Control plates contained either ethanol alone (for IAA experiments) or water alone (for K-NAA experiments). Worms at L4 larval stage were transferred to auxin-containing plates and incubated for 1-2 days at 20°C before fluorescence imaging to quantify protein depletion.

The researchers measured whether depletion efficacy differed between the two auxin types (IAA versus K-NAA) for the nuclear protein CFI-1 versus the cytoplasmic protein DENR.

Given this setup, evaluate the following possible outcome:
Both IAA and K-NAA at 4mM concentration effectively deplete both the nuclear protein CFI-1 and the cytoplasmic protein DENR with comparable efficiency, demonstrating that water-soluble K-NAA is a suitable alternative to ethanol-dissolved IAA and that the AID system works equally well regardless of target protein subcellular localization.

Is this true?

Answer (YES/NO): YES